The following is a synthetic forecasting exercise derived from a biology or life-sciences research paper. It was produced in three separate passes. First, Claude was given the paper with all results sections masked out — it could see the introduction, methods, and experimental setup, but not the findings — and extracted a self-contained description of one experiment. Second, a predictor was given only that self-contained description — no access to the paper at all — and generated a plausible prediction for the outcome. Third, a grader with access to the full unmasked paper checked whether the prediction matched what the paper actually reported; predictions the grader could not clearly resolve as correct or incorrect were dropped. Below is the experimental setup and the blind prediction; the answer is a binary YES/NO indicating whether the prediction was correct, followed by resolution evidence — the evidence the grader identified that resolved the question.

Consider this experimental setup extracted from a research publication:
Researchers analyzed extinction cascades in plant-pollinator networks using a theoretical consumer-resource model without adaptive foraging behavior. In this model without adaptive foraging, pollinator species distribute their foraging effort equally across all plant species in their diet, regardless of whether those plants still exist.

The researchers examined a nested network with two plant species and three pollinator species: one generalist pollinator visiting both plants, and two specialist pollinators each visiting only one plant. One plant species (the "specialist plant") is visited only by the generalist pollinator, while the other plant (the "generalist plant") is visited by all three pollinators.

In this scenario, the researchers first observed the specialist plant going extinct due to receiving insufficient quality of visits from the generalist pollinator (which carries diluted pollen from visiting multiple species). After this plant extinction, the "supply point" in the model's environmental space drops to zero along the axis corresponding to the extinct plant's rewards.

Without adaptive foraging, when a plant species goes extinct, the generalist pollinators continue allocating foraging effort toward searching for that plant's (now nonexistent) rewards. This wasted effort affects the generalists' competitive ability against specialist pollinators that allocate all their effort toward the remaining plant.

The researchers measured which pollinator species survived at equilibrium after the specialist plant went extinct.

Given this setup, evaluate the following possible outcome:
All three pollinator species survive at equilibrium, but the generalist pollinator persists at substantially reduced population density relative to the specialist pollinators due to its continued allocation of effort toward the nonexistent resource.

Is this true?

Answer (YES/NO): NO